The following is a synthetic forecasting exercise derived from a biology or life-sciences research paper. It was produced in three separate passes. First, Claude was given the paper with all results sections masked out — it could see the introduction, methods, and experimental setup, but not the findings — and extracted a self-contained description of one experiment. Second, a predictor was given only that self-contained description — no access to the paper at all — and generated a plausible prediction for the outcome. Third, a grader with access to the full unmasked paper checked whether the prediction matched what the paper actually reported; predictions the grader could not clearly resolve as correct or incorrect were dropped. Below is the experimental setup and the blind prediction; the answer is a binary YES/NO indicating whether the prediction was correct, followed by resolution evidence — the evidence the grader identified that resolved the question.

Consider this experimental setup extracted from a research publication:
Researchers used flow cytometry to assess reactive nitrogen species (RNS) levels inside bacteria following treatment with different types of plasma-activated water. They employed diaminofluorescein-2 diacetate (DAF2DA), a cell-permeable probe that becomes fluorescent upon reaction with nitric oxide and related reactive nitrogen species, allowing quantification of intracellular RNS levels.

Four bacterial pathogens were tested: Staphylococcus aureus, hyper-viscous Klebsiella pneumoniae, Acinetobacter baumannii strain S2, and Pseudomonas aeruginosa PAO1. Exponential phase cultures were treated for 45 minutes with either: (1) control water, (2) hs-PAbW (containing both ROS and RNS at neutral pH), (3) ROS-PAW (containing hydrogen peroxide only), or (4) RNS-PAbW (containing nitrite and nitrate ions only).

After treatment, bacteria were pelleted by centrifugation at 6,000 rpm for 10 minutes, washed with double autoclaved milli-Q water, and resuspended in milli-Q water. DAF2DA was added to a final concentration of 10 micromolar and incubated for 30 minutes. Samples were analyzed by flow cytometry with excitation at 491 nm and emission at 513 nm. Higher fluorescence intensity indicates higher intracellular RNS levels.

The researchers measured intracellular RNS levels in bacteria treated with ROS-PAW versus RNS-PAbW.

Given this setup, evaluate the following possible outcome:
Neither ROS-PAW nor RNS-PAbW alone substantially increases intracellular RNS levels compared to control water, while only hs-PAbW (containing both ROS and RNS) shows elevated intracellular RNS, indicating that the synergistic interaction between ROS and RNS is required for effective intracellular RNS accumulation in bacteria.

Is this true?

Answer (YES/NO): NO